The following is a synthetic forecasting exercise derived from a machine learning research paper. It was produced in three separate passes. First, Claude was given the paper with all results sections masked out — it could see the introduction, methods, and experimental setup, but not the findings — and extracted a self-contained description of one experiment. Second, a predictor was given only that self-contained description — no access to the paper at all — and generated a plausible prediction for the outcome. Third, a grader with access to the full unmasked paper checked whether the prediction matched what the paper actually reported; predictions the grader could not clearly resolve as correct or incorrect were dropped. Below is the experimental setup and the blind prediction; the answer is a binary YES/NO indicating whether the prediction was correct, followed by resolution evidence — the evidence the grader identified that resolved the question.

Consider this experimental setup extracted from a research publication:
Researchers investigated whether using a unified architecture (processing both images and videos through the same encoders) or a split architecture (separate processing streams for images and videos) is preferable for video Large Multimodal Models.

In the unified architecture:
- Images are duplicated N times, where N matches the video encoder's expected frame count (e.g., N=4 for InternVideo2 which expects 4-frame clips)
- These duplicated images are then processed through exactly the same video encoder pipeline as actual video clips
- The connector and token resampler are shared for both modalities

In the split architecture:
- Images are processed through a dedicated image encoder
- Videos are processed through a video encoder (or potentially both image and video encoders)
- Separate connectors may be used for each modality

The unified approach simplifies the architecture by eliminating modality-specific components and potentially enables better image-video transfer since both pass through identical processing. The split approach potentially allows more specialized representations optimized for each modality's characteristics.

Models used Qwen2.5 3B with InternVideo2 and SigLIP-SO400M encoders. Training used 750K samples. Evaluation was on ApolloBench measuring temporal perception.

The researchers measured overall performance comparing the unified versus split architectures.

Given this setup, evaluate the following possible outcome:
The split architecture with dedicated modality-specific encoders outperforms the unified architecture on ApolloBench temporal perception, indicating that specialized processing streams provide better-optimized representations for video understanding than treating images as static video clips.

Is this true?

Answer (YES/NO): NO